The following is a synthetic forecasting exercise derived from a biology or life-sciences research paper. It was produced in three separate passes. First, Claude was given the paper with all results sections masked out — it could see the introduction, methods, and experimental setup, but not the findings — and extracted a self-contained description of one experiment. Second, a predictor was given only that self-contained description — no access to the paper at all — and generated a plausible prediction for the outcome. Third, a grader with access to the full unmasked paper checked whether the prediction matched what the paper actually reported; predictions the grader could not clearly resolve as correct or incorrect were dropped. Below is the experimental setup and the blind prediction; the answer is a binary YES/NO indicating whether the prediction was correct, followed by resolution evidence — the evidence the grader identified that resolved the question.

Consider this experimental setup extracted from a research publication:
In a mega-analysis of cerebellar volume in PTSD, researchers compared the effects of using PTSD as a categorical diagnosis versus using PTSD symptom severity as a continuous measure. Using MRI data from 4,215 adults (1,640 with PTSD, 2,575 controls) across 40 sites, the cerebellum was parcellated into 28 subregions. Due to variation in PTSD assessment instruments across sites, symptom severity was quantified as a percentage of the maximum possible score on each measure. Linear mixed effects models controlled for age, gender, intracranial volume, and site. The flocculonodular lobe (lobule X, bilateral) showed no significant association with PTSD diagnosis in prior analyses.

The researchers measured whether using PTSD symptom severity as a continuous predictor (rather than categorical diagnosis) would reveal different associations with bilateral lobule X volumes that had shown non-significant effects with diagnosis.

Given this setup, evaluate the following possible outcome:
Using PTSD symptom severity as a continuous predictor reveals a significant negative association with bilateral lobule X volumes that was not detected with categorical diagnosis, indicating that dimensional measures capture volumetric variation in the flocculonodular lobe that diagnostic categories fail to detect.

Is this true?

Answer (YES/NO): YES